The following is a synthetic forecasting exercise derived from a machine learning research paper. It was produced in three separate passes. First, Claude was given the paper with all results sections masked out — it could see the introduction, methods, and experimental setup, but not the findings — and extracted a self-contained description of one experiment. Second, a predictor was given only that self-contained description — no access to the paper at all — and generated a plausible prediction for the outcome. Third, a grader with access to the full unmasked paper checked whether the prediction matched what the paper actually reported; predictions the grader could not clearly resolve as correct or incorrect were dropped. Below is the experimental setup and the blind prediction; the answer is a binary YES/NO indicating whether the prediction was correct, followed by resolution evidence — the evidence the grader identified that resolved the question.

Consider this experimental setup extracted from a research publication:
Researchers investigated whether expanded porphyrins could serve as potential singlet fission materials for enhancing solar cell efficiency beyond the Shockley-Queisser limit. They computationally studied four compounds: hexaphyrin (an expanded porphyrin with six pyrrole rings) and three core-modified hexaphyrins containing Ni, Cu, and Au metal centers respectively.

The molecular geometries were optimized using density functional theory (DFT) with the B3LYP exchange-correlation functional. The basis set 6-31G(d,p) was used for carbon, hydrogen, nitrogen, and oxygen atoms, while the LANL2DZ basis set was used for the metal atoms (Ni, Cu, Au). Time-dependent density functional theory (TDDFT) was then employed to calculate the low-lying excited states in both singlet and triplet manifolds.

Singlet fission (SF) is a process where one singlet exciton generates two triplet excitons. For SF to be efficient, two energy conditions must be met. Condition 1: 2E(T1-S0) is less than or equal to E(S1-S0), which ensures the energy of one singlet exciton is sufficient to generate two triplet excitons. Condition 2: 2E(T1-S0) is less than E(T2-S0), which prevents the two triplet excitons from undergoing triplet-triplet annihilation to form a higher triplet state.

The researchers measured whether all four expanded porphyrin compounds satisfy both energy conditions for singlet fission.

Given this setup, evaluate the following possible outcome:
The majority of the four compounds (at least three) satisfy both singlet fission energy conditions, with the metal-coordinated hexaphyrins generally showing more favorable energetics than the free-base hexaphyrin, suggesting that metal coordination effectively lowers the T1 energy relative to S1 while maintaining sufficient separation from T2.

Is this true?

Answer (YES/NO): NO